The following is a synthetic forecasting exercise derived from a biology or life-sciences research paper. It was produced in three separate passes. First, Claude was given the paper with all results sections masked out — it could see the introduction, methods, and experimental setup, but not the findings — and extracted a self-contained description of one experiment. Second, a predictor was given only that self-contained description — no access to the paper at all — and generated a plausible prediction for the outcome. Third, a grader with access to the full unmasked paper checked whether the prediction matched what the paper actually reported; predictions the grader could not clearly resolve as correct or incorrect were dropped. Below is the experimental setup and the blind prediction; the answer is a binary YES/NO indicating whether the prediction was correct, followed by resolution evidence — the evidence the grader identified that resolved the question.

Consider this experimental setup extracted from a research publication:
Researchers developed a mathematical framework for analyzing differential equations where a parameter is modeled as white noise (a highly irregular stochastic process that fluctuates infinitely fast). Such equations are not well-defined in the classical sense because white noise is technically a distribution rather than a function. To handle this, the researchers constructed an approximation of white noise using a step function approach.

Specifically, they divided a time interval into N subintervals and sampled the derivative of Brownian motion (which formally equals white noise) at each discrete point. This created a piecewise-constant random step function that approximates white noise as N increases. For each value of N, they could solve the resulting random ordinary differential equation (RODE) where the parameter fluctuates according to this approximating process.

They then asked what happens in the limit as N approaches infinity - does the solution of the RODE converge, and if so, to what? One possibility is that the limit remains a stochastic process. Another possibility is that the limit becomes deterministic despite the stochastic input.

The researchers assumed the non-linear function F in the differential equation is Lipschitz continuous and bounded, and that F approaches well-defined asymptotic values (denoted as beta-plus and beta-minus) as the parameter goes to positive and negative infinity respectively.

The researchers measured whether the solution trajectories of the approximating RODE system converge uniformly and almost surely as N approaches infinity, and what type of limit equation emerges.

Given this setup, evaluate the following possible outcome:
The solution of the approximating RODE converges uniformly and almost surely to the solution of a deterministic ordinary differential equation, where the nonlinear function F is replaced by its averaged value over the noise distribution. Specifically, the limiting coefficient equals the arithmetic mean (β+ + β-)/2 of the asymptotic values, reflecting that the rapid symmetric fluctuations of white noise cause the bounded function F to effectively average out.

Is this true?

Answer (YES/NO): YES